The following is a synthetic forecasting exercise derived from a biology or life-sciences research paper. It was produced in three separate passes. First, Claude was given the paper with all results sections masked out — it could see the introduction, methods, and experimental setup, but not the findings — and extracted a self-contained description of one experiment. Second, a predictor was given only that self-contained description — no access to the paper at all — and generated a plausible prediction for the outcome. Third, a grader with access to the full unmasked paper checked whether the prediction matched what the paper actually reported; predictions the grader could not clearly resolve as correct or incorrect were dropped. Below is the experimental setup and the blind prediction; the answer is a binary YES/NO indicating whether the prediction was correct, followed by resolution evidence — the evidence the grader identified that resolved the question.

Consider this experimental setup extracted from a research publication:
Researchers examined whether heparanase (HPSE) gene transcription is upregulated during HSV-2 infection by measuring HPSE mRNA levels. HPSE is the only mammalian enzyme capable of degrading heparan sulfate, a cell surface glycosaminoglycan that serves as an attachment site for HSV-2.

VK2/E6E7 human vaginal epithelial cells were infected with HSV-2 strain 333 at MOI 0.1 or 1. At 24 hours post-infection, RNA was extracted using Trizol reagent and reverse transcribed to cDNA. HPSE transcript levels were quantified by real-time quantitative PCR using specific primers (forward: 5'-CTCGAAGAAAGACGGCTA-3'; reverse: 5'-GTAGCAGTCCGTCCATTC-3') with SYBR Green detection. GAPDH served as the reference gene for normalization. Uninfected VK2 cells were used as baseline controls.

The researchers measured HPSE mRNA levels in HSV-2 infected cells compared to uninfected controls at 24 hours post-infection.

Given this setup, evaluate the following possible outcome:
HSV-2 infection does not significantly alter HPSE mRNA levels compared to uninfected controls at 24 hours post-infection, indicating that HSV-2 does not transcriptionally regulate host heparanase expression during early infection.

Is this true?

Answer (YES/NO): NO